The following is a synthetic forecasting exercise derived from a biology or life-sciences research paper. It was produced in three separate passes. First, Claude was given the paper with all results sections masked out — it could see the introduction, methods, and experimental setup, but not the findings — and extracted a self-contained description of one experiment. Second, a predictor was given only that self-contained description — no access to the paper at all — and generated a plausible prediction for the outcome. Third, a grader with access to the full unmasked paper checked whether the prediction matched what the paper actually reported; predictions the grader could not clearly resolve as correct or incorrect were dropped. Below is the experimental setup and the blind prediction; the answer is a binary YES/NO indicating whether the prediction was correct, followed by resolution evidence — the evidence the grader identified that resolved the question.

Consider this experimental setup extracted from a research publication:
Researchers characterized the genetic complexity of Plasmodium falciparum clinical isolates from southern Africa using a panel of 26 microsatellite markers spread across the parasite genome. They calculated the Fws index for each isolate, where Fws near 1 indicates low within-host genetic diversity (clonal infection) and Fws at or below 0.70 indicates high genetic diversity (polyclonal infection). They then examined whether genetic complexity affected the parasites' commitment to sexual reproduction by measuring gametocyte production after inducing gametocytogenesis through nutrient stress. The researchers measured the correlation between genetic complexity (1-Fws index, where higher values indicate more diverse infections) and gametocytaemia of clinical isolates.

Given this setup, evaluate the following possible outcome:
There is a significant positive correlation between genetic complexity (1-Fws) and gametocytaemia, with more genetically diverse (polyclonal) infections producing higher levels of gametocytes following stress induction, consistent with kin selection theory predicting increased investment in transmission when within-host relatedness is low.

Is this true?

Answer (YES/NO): NO